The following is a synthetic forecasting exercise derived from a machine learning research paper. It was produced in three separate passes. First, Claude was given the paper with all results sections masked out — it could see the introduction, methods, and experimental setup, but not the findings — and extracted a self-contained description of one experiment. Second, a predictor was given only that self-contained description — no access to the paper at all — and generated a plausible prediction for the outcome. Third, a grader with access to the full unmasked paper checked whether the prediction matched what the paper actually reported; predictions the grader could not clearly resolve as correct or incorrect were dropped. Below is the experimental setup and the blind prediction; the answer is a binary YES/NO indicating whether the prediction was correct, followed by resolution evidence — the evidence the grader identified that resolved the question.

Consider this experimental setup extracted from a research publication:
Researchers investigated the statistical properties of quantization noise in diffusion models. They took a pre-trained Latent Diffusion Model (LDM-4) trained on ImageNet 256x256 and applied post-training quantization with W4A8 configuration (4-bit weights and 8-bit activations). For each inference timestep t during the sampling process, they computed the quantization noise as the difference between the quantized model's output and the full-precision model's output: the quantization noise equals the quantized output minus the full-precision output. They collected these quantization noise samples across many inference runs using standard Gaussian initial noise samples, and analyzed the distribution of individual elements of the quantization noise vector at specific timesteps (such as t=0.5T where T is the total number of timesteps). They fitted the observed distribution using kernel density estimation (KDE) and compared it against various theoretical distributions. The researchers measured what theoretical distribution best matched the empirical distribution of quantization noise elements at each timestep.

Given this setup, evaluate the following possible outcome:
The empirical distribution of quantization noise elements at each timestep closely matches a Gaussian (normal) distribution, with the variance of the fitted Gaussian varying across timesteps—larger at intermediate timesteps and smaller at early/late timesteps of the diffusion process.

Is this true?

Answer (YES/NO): NO